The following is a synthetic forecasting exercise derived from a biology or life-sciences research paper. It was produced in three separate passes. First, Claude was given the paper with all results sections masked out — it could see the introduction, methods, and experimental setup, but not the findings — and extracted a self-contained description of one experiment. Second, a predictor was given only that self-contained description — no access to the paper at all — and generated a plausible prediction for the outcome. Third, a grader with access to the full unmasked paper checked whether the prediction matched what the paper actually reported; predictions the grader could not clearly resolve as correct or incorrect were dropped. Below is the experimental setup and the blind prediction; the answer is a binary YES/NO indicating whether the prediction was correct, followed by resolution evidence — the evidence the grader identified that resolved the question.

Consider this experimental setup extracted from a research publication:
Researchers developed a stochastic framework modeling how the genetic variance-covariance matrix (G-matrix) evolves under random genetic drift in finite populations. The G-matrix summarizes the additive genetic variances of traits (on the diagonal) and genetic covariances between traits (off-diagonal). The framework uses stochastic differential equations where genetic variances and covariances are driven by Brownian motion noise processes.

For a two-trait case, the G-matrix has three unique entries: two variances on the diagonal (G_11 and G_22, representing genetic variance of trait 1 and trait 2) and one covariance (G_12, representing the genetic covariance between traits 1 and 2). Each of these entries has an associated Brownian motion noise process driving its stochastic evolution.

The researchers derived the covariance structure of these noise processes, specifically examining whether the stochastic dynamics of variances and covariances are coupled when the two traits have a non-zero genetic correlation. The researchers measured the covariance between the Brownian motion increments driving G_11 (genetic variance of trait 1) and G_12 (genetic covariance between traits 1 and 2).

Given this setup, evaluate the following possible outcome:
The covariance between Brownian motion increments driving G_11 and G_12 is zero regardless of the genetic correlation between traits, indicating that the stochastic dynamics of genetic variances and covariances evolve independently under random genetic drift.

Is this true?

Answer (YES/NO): NO